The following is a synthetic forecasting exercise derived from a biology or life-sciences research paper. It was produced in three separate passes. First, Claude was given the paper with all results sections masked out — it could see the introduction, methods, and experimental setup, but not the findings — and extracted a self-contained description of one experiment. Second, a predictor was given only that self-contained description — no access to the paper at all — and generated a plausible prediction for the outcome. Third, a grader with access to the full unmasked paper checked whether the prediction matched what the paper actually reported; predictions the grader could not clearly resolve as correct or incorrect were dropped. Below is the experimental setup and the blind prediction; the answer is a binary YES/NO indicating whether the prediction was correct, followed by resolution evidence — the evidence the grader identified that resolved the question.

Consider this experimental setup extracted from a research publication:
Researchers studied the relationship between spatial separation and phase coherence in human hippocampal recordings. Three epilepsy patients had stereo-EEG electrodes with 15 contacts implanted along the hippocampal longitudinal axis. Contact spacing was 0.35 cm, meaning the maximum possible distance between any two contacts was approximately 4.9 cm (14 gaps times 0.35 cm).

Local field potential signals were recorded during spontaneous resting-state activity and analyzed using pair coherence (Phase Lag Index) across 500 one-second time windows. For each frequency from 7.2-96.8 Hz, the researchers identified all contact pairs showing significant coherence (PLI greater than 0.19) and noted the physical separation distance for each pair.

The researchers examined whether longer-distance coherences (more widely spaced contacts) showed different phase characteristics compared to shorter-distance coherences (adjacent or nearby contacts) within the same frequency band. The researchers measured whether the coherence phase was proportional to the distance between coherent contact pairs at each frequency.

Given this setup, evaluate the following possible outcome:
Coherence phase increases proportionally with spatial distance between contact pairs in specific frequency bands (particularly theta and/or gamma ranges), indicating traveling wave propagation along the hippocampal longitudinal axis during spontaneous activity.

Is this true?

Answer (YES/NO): NO